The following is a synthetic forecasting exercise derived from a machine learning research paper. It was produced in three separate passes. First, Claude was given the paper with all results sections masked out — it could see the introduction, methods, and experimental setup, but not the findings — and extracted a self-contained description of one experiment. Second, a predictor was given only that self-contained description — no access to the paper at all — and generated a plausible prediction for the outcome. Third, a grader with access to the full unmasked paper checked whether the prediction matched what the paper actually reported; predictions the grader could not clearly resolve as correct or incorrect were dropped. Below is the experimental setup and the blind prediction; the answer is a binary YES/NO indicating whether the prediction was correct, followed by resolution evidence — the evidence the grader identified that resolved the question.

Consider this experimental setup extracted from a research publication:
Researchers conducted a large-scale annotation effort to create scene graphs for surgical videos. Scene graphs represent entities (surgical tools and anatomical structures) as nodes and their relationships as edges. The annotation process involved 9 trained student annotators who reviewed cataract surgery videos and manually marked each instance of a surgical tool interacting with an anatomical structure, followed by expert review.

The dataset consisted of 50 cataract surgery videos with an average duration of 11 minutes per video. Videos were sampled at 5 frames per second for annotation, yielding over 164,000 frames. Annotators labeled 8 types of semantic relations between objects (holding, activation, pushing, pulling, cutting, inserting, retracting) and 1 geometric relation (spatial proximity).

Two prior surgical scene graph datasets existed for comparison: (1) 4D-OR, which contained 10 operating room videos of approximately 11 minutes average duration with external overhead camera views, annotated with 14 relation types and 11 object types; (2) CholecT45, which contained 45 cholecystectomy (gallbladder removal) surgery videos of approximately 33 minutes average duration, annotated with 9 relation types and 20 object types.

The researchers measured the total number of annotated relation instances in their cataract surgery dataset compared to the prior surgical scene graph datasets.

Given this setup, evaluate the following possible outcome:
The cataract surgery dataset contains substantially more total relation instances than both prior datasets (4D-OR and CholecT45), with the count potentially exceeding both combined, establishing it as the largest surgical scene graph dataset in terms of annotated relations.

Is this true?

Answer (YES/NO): YES